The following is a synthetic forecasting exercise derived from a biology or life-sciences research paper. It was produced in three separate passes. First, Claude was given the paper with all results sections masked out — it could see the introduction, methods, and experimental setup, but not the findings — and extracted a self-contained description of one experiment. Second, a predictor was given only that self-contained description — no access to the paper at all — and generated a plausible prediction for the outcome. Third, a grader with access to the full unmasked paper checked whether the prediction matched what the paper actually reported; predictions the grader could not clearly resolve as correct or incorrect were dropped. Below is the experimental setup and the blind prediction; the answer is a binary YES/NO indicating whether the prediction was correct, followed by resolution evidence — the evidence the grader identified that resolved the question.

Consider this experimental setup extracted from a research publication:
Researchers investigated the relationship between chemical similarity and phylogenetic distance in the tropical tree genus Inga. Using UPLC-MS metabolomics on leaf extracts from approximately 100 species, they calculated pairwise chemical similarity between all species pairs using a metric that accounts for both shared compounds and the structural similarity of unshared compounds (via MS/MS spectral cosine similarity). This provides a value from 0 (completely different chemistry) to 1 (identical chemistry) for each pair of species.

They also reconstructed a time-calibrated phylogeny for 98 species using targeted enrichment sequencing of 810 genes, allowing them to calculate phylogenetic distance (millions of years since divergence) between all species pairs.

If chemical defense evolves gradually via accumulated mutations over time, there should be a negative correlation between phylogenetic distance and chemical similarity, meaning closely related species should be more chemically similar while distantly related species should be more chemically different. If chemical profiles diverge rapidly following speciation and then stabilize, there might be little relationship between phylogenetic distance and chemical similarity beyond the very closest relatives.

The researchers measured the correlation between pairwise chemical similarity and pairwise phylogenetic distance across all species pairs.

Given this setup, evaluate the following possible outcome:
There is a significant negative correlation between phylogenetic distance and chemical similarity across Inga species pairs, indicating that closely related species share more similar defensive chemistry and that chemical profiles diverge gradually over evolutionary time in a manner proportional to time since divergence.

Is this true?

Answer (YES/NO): NO